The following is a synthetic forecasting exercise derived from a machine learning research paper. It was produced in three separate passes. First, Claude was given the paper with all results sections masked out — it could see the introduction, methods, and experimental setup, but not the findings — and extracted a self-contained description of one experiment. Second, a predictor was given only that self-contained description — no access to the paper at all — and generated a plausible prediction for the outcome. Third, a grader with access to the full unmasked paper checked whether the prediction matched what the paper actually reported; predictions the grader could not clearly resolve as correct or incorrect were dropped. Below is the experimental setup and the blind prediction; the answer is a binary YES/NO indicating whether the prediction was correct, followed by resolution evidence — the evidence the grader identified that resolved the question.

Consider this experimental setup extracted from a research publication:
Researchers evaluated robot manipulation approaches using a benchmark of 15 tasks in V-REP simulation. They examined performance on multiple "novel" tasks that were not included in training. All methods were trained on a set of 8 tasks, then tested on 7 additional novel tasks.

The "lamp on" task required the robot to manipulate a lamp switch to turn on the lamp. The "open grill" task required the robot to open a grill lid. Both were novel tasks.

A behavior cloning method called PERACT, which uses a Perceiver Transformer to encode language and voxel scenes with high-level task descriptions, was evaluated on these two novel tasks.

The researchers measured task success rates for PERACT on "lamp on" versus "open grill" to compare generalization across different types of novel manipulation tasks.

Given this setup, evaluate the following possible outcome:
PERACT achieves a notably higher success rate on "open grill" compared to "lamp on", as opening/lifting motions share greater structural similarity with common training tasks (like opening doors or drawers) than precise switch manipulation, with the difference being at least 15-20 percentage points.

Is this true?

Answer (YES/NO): YES